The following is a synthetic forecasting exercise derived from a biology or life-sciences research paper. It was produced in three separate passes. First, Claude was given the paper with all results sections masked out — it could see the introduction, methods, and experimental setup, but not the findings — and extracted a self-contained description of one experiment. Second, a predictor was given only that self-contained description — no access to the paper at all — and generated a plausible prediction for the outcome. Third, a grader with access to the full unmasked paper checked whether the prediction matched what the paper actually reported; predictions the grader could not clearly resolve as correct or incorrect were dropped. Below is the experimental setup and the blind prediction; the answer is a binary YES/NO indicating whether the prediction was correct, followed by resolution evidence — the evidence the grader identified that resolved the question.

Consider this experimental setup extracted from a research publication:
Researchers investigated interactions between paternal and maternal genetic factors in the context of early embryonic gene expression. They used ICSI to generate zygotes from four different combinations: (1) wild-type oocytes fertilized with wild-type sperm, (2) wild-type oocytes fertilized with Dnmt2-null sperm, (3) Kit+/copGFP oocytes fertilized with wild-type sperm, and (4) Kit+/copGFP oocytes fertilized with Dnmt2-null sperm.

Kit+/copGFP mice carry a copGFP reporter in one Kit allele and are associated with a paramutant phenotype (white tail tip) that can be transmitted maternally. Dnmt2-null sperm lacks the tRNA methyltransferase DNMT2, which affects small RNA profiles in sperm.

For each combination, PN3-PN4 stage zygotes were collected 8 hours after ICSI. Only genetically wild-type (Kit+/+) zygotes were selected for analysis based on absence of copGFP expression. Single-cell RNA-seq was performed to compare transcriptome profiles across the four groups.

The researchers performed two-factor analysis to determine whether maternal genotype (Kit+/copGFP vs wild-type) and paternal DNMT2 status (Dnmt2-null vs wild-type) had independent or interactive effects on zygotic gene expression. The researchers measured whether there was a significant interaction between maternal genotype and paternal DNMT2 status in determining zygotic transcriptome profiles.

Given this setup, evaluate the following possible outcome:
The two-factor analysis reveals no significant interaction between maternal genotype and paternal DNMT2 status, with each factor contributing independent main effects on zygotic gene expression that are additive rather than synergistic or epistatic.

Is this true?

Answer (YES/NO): NO